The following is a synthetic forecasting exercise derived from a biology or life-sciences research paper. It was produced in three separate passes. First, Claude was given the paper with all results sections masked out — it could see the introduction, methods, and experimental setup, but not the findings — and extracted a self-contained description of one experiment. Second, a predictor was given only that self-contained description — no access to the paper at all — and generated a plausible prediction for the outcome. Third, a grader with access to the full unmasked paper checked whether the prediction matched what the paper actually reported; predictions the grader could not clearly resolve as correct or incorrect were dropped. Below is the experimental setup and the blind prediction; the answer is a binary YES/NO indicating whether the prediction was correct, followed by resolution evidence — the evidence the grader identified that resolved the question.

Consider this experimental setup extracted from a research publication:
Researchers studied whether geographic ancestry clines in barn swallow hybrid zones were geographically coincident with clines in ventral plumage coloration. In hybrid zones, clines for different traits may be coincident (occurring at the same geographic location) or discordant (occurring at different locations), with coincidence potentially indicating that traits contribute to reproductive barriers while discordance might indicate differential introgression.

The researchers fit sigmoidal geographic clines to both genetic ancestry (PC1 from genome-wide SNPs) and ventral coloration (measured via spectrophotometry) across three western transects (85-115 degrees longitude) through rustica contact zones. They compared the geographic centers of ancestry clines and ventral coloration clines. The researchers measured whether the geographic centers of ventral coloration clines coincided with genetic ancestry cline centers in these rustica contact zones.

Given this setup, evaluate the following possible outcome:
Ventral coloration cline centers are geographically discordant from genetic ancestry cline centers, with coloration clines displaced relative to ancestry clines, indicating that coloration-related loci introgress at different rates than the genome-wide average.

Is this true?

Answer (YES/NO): NO